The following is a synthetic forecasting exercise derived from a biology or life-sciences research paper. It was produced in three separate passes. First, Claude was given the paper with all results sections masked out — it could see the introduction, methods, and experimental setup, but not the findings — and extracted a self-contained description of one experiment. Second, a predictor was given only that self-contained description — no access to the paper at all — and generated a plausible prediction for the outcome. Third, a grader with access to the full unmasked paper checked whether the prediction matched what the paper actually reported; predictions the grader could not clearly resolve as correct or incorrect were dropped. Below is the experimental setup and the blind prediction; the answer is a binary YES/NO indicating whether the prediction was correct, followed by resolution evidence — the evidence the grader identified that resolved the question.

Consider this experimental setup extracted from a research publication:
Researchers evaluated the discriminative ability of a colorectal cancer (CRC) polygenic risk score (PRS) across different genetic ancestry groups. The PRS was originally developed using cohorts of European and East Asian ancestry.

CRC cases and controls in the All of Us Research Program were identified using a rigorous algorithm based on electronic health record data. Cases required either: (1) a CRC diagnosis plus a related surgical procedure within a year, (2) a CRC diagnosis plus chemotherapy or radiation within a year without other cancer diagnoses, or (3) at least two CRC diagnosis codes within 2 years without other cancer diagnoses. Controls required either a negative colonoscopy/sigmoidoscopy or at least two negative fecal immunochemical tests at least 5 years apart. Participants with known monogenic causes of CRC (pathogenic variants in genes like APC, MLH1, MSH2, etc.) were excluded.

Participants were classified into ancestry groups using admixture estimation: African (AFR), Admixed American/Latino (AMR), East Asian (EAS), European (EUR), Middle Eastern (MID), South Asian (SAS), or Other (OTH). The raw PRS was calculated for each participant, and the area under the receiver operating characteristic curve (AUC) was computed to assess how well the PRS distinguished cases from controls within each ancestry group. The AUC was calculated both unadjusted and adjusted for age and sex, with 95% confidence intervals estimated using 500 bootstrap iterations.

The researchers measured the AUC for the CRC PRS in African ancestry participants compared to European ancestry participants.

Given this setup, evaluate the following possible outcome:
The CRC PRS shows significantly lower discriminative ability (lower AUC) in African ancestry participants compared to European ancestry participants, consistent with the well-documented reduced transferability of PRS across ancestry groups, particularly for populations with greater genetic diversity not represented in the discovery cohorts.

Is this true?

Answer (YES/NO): YES